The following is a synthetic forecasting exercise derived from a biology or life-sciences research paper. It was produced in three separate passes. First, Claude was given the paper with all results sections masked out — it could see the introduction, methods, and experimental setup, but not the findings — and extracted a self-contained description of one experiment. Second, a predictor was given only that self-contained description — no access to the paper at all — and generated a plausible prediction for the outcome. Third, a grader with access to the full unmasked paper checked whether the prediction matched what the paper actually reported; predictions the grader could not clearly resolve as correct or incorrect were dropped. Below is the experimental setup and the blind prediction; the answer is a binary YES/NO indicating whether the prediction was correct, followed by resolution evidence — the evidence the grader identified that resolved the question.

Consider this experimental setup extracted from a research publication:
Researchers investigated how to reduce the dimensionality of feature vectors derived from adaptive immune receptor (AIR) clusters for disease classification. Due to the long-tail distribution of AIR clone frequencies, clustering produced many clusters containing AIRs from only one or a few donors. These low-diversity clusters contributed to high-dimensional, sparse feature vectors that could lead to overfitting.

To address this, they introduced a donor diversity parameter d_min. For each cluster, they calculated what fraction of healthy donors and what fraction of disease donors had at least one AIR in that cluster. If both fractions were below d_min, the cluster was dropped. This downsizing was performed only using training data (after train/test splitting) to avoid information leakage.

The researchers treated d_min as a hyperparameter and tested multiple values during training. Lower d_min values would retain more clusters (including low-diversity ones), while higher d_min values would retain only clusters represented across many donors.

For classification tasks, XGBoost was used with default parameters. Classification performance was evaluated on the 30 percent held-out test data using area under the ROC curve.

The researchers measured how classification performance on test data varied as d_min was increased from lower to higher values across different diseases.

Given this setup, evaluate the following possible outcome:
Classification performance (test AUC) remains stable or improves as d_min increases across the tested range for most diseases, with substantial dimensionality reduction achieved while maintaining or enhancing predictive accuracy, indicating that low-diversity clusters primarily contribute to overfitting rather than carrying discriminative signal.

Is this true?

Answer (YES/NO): NO